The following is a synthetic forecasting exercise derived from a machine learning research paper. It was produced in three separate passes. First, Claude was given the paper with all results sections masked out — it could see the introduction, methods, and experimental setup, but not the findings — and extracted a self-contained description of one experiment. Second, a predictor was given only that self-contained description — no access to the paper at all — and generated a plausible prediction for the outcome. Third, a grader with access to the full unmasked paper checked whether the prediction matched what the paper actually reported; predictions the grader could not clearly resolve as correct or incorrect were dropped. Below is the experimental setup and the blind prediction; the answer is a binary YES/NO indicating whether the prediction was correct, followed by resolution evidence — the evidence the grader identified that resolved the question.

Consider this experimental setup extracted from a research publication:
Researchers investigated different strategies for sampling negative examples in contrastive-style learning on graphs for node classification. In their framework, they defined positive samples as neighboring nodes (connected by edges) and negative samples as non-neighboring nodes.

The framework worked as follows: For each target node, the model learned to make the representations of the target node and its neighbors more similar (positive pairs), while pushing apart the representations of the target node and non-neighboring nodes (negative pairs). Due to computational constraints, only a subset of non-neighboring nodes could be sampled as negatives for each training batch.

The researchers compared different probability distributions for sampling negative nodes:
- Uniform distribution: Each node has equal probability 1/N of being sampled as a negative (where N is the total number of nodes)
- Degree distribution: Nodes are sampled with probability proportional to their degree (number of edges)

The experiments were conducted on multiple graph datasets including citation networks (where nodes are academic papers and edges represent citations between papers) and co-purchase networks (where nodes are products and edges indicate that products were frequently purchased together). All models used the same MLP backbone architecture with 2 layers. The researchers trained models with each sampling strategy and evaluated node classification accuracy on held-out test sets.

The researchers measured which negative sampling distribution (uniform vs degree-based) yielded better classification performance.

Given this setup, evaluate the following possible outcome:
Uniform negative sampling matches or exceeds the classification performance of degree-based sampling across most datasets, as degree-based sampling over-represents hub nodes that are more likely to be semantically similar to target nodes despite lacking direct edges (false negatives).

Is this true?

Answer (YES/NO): YES